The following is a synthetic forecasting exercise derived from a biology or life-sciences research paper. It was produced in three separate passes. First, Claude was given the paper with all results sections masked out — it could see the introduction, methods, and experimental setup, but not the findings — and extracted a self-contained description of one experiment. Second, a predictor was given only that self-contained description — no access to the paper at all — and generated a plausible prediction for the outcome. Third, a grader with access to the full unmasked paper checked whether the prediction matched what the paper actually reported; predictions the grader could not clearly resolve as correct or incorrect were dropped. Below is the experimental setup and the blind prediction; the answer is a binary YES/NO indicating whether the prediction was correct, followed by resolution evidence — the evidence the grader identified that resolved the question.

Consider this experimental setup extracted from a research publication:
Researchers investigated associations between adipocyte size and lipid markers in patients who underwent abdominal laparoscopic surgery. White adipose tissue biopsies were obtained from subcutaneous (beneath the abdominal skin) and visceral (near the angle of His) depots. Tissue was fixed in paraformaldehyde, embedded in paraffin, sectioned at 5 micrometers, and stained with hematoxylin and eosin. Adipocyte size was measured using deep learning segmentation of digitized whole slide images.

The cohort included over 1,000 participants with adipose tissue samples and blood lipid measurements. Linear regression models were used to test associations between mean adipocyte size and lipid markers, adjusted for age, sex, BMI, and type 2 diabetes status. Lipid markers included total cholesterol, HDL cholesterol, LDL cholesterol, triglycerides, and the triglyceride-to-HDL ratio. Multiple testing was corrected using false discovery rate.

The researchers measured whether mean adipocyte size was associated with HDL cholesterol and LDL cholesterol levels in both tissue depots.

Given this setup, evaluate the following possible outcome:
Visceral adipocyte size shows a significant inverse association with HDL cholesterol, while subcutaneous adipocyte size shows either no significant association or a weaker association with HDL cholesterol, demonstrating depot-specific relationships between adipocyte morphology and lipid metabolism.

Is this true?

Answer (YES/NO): NO